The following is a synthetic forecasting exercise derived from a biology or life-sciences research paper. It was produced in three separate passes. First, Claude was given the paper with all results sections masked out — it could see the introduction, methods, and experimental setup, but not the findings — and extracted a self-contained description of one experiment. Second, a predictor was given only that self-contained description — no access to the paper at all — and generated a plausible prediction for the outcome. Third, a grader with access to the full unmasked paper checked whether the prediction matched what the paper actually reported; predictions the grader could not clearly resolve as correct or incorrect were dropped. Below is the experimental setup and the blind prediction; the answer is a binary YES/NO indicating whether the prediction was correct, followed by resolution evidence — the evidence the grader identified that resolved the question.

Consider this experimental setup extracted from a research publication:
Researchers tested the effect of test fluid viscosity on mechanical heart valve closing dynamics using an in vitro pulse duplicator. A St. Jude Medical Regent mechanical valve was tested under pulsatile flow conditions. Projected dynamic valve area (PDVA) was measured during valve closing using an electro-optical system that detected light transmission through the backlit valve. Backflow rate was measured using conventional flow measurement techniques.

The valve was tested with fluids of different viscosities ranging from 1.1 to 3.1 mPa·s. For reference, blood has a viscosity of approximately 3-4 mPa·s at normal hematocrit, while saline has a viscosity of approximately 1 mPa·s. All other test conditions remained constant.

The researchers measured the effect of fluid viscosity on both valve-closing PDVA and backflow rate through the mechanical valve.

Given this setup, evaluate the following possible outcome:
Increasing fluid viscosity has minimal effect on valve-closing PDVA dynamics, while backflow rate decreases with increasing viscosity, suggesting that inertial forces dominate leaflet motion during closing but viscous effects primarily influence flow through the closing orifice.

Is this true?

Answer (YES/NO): YES